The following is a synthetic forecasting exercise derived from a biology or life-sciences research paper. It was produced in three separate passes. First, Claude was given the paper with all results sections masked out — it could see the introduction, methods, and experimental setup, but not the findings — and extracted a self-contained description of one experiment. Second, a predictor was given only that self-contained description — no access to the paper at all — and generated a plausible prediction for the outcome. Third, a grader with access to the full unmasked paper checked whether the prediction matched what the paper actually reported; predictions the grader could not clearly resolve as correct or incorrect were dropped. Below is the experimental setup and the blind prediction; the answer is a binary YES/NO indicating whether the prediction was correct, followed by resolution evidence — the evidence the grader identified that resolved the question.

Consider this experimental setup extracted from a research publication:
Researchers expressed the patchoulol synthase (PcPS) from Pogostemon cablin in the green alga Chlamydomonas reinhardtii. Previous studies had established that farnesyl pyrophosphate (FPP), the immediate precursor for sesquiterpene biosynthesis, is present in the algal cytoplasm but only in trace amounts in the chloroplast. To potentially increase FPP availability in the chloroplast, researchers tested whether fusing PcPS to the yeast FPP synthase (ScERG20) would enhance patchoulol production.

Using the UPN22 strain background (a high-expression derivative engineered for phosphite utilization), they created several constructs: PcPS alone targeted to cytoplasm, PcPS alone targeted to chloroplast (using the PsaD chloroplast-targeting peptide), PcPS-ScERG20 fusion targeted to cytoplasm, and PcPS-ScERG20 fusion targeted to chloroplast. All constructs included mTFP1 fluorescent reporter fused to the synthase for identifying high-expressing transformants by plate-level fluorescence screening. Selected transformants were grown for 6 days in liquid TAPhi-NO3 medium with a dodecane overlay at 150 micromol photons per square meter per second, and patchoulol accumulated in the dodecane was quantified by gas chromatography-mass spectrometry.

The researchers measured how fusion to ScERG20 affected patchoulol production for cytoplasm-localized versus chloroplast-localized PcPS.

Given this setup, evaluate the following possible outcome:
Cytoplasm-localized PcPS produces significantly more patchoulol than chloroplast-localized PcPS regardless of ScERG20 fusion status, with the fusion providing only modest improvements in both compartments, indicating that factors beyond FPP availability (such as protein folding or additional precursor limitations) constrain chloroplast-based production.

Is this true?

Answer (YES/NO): NO